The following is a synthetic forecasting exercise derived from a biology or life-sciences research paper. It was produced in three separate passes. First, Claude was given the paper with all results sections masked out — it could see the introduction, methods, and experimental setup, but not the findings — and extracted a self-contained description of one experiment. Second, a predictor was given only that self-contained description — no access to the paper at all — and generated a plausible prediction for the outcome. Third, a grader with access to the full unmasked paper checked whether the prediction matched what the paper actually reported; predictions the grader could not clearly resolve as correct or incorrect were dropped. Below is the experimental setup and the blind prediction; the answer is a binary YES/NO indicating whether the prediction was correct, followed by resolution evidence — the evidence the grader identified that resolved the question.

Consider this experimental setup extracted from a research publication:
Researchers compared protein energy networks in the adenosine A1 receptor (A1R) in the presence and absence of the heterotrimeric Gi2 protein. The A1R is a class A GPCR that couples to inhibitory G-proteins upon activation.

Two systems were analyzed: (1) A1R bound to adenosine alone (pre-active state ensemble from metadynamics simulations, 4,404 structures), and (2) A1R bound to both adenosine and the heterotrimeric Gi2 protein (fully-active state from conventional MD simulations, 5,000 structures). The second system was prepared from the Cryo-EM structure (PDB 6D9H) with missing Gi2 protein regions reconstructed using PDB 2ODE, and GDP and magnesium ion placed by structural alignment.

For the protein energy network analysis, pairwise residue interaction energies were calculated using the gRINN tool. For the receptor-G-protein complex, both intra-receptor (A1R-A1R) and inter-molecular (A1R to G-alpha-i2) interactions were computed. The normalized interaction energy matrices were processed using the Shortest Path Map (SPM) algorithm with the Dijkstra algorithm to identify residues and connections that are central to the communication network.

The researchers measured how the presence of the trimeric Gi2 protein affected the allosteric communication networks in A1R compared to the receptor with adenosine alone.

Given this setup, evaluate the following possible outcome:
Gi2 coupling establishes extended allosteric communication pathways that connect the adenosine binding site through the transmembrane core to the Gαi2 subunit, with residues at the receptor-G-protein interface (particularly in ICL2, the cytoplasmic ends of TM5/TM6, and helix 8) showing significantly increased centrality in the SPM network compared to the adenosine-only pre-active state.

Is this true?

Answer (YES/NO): NO